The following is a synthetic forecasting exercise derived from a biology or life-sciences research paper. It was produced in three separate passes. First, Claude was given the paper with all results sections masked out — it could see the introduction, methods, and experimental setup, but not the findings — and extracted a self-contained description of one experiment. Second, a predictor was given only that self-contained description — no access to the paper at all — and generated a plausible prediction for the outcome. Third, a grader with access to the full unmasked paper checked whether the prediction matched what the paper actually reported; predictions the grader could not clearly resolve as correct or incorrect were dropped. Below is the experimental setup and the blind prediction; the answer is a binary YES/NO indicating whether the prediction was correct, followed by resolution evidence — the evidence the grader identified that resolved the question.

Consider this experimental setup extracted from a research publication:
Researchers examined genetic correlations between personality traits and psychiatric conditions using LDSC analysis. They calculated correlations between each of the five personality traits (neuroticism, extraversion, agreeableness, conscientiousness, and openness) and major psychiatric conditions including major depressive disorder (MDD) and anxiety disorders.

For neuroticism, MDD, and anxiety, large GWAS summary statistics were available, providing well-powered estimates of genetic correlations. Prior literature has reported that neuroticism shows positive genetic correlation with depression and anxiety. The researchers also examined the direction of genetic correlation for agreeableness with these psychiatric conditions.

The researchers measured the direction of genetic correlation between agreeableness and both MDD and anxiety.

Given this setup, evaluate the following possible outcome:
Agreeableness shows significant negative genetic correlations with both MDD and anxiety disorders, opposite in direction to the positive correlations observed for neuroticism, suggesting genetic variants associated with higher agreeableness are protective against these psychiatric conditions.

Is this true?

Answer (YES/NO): YES